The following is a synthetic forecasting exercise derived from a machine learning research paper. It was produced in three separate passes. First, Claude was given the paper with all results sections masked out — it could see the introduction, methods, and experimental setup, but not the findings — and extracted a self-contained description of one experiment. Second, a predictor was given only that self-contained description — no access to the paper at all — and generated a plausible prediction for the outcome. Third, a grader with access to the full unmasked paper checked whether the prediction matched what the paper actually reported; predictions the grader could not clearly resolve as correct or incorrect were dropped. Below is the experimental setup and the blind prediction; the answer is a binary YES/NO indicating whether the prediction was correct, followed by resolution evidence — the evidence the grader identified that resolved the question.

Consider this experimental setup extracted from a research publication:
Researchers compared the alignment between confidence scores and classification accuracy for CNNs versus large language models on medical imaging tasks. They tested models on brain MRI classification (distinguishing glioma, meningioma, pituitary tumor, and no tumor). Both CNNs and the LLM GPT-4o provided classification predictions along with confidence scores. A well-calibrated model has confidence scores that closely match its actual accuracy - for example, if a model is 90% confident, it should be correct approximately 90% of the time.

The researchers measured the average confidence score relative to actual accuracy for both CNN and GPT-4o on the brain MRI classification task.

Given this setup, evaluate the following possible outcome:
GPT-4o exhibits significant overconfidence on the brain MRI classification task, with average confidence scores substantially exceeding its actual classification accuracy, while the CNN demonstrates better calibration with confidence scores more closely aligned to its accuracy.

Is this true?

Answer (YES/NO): YES